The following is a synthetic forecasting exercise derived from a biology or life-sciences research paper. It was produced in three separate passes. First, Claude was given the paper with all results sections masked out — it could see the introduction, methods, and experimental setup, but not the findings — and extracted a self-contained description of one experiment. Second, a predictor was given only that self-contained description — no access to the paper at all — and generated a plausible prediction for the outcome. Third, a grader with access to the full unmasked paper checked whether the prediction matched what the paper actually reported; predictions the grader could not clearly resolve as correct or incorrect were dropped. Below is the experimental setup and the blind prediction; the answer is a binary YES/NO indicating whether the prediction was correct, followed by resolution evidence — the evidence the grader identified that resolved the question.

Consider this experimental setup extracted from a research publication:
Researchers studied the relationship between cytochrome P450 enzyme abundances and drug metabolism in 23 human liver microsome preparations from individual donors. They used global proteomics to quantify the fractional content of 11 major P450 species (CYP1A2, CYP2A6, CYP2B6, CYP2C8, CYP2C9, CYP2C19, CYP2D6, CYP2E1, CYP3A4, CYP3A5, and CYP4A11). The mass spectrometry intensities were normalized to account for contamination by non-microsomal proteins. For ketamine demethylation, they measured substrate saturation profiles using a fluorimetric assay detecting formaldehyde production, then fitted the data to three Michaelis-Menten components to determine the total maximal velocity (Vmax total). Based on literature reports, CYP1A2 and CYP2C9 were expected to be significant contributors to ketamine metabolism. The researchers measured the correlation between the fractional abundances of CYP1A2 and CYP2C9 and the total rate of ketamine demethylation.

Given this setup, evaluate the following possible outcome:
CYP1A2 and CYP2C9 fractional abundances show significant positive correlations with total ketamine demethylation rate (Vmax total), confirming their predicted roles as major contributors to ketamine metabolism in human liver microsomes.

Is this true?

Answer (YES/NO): NO